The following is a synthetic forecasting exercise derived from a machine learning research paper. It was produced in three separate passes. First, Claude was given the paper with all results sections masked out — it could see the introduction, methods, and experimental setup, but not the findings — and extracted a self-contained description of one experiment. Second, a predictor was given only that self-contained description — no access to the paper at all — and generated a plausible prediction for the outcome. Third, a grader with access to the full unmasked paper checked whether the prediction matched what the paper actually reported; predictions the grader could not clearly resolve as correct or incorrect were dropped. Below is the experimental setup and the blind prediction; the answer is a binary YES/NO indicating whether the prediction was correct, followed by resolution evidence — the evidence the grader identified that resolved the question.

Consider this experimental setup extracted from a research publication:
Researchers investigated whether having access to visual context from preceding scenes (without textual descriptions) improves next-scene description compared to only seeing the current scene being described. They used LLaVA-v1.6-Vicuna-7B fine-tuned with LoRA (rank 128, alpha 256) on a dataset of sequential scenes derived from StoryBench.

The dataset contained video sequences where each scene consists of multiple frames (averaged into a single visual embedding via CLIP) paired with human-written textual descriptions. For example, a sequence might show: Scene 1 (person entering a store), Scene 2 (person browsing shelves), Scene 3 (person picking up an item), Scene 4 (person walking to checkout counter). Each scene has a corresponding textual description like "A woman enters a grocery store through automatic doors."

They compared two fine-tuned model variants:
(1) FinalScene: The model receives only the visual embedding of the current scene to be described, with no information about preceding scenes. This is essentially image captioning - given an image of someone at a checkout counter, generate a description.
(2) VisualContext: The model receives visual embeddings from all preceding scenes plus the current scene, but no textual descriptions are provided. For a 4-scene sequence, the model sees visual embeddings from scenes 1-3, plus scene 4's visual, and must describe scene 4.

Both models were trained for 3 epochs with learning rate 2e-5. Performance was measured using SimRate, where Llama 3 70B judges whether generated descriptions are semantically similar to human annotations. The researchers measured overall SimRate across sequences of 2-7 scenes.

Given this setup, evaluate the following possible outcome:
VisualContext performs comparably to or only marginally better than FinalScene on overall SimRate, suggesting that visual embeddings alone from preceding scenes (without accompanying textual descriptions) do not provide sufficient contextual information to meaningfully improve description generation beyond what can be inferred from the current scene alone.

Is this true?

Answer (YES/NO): NO